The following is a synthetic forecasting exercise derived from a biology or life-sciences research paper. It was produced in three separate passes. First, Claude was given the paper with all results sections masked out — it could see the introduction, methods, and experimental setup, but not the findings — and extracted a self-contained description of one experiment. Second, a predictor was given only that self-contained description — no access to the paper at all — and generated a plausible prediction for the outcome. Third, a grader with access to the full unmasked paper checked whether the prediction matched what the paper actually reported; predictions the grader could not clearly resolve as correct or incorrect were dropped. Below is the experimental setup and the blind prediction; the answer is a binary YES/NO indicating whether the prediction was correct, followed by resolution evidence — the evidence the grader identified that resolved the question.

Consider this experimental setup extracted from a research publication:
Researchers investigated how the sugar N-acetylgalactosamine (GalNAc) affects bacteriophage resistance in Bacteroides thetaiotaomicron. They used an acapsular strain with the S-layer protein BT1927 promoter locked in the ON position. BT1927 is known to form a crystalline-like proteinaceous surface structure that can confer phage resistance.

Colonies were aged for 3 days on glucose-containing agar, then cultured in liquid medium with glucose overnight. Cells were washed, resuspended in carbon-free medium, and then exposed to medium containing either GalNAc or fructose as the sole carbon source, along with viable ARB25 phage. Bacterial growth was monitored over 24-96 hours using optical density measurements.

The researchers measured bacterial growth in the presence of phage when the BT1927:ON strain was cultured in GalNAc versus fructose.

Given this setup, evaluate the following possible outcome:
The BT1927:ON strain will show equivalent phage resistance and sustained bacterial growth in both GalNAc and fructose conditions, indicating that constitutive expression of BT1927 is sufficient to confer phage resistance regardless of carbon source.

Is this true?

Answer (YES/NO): NO